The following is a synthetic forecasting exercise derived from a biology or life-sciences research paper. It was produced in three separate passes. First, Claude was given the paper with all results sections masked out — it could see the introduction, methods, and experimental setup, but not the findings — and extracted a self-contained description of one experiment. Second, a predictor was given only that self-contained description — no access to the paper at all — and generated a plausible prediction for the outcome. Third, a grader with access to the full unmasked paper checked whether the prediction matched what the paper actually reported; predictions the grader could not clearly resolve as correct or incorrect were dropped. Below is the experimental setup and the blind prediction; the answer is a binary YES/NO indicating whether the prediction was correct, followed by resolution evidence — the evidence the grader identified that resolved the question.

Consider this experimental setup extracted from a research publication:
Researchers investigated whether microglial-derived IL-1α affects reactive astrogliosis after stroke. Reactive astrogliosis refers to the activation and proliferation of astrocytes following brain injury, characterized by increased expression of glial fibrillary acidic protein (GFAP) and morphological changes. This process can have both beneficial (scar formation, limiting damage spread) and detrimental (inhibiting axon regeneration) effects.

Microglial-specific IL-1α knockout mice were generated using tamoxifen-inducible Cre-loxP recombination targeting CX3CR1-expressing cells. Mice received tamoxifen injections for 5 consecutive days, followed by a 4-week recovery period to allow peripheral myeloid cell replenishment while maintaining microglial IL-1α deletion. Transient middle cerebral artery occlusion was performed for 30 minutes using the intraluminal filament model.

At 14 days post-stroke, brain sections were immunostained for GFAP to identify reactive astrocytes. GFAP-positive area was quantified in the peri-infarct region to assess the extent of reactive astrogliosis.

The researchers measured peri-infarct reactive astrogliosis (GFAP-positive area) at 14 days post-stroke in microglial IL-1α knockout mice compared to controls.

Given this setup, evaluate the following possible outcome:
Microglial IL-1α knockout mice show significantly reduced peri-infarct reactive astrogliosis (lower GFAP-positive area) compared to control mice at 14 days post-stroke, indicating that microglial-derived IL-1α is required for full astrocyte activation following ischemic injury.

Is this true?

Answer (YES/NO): YES